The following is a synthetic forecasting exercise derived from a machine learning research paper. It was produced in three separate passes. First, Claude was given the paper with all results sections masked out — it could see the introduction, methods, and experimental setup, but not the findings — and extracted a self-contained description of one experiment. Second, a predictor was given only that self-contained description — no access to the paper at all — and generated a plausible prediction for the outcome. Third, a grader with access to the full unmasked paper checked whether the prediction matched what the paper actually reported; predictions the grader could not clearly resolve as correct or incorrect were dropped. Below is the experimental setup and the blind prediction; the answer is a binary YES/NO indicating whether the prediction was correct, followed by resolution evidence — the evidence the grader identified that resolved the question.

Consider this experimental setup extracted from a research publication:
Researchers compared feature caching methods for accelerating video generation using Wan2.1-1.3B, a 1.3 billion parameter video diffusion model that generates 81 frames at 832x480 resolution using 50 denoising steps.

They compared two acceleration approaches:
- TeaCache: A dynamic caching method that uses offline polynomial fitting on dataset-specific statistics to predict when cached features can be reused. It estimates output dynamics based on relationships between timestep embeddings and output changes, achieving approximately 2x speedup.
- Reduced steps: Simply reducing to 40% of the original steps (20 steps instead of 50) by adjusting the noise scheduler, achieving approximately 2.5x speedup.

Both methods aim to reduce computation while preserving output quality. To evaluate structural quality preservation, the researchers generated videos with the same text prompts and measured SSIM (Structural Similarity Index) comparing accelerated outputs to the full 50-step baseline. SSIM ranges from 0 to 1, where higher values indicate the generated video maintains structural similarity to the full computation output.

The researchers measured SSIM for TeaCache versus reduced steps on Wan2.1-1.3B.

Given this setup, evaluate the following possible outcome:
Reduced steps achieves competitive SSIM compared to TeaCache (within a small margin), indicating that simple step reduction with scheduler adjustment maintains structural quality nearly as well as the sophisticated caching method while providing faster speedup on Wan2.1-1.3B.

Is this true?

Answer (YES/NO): NO